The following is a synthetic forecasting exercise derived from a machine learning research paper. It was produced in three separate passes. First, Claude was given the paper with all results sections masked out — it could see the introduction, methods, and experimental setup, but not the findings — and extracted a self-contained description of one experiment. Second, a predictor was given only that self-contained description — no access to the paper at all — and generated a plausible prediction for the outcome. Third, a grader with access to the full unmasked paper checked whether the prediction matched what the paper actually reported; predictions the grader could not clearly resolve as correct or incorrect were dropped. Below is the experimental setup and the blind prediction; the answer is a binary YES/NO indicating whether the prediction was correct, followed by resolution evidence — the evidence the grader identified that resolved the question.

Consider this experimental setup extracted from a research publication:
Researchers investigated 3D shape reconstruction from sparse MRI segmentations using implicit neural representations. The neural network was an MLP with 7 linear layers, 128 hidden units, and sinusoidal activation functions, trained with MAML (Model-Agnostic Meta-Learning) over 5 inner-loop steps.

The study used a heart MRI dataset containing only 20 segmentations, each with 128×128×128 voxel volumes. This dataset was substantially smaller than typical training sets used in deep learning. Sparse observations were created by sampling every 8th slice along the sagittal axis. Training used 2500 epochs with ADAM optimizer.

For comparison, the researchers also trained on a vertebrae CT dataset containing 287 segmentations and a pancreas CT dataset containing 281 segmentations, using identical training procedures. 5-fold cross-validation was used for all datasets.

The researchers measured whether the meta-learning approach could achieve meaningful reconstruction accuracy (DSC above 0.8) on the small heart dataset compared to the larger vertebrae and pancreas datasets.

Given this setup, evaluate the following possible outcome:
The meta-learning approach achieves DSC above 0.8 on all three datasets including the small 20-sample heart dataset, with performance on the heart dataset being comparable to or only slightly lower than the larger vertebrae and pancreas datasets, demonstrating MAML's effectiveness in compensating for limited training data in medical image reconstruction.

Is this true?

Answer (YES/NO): YES